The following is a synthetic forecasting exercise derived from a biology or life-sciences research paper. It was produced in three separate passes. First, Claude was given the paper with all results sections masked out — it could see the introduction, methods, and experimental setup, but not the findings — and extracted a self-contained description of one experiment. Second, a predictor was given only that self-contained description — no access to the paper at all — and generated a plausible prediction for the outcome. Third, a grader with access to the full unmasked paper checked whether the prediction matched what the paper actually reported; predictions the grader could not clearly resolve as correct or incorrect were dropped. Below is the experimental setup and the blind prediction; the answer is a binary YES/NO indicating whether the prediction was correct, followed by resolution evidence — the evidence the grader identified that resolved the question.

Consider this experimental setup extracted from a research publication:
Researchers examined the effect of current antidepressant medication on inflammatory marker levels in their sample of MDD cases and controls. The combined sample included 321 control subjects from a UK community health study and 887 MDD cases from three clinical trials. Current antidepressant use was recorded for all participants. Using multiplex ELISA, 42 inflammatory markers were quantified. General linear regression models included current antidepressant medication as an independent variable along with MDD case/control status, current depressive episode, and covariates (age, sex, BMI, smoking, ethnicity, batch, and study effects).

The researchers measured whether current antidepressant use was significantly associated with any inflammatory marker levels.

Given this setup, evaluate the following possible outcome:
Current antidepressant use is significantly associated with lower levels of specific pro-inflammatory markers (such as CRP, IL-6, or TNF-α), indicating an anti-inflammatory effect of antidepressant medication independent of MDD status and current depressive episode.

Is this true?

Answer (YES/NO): NO